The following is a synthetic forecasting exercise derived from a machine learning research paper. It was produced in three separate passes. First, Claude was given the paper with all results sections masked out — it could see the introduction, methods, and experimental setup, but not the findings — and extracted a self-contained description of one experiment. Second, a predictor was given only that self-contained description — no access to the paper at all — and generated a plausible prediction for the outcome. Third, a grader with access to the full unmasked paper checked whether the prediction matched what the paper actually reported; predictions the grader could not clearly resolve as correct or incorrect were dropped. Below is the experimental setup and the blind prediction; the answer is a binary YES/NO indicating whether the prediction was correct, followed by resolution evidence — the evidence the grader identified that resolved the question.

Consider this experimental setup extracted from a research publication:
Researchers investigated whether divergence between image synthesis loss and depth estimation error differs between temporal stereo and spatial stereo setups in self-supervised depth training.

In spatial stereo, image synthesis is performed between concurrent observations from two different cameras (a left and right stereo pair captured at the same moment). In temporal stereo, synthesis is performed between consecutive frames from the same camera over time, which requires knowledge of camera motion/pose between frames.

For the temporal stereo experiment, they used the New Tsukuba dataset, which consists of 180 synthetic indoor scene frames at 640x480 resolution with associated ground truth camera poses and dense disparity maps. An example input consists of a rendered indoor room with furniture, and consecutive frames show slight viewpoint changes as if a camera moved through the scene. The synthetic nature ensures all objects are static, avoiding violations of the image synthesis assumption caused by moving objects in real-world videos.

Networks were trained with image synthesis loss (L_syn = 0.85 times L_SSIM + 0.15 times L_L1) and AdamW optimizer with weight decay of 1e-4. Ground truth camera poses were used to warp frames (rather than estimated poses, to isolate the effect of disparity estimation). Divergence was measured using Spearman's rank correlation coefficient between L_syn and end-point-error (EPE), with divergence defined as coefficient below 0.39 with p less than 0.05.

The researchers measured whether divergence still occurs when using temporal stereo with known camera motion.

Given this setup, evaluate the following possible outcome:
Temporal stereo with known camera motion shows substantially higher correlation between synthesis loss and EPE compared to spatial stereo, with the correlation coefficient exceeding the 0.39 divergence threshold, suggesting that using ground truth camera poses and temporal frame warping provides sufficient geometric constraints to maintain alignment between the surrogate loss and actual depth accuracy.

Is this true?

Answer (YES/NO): NO